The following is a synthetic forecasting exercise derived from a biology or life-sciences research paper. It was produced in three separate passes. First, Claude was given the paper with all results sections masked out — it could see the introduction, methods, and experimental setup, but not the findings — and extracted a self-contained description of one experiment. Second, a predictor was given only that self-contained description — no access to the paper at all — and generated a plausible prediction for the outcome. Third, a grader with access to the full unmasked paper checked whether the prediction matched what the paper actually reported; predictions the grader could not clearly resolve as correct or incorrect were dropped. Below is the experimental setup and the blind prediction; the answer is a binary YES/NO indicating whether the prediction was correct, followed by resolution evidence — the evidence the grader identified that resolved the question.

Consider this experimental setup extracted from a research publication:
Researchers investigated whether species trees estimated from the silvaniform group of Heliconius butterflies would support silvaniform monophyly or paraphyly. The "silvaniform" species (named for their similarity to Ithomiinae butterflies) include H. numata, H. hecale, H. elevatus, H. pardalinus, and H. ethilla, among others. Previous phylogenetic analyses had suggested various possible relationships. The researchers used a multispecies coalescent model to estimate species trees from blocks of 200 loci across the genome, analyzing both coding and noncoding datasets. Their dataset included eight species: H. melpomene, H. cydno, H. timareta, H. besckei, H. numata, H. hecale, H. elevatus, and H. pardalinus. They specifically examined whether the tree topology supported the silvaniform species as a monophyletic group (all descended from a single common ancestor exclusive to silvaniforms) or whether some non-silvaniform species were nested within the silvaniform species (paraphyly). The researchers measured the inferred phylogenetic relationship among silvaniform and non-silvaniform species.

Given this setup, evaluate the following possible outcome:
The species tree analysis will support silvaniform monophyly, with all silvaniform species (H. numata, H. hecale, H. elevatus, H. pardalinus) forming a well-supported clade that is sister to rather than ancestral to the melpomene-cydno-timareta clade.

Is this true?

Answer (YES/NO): NO